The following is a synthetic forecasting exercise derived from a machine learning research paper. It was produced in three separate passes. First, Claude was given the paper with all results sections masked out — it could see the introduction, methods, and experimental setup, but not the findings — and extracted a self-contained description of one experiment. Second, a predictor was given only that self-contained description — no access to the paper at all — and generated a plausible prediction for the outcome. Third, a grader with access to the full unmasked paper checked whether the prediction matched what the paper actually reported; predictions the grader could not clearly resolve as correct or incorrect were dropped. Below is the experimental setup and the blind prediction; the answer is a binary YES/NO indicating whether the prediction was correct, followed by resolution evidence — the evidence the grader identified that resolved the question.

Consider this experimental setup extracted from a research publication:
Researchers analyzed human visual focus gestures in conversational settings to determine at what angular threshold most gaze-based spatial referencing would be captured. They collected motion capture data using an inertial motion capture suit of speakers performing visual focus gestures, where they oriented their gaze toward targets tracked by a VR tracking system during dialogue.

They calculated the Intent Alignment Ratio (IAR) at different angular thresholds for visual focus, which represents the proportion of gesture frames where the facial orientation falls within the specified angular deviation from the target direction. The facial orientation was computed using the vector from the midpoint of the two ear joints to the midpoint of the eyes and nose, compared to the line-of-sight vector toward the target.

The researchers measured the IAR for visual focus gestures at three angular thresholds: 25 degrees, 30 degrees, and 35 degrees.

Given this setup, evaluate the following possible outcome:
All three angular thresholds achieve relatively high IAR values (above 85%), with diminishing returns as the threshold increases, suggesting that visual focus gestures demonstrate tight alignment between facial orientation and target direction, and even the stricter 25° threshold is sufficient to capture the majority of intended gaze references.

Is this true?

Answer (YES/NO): NO